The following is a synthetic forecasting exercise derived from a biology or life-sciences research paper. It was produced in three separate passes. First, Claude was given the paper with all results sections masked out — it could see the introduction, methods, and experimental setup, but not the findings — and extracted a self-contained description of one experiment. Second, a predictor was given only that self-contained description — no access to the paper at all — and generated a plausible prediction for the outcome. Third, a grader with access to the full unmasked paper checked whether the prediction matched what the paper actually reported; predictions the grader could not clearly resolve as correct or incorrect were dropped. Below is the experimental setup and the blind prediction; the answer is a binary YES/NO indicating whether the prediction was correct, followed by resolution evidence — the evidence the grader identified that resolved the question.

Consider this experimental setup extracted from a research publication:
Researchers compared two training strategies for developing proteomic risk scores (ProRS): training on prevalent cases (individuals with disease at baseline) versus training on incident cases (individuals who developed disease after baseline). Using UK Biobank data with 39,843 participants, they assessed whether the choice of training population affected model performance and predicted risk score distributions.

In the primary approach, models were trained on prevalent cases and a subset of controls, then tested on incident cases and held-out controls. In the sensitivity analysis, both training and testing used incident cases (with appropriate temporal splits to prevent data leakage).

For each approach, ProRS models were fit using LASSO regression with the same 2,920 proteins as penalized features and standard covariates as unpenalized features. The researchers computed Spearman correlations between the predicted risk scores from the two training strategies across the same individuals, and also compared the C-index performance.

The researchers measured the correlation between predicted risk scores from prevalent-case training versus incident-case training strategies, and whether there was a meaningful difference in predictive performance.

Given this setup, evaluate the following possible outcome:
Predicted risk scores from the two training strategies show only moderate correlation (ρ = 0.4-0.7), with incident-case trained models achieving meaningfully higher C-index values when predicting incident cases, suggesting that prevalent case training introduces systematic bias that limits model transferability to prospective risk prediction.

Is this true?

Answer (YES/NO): NO